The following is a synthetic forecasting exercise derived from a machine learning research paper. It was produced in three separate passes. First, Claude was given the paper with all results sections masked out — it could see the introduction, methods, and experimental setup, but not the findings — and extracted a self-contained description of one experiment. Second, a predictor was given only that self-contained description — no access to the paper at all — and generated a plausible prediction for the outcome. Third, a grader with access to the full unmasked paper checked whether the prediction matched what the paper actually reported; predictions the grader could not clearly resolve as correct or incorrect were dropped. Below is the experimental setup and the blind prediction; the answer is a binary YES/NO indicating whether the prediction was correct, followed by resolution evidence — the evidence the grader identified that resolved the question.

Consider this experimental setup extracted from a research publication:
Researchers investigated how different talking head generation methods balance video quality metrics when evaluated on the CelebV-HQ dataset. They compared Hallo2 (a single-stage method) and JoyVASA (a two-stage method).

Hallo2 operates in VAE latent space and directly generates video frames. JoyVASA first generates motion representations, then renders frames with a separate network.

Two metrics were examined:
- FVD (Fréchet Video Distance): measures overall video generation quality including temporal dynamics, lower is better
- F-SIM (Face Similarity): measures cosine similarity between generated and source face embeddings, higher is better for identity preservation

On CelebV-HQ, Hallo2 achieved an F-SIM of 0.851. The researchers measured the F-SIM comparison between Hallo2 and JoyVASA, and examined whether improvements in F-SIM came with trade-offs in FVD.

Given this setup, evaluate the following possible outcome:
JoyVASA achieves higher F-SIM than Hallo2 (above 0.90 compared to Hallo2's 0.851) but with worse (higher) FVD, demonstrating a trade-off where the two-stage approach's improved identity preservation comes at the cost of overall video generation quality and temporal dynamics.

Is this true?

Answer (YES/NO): YES